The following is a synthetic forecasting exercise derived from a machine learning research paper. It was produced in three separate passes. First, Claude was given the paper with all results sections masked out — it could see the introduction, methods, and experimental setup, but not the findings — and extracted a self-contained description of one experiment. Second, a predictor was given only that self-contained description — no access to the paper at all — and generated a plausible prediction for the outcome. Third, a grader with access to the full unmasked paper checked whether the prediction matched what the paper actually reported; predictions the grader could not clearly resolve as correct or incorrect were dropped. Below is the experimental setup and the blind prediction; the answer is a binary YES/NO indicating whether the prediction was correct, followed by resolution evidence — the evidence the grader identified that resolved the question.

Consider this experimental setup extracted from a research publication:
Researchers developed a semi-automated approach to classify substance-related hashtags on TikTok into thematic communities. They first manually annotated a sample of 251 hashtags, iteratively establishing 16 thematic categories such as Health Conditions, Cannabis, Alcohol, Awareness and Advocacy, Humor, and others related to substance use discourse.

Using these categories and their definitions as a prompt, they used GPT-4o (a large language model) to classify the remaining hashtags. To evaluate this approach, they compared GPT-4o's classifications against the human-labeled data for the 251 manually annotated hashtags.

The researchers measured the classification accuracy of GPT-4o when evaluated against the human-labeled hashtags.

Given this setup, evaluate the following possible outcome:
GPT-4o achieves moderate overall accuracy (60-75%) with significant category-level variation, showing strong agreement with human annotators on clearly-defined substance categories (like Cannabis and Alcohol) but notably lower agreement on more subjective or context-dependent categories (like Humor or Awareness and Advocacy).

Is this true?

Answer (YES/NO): NO